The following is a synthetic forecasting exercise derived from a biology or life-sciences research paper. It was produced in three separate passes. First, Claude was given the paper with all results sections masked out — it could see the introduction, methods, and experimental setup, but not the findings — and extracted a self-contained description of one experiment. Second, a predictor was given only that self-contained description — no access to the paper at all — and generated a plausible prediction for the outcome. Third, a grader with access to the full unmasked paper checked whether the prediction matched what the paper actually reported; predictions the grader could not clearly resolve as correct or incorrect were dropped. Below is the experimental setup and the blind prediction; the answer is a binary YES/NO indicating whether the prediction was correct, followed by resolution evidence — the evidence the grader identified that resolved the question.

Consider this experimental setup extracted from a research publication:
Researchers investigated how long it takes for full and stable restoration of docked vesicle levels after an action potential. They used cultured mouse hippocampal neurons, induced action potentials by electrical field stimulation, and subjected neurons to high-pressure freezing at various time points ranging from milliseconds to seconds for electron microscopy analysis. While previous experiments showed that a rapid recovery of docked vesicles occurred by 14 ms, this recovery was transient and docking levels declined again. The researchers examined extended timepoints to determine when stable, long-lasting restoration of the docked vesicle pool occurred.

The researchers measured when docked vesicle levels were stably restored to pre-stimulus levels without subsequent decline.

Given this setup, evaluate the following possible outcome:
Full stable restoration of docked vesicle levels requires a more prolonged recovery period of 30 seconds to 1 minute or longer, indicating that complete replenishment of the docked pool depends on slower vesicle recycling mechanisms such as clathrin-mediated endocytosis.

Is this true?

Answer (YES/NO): NO